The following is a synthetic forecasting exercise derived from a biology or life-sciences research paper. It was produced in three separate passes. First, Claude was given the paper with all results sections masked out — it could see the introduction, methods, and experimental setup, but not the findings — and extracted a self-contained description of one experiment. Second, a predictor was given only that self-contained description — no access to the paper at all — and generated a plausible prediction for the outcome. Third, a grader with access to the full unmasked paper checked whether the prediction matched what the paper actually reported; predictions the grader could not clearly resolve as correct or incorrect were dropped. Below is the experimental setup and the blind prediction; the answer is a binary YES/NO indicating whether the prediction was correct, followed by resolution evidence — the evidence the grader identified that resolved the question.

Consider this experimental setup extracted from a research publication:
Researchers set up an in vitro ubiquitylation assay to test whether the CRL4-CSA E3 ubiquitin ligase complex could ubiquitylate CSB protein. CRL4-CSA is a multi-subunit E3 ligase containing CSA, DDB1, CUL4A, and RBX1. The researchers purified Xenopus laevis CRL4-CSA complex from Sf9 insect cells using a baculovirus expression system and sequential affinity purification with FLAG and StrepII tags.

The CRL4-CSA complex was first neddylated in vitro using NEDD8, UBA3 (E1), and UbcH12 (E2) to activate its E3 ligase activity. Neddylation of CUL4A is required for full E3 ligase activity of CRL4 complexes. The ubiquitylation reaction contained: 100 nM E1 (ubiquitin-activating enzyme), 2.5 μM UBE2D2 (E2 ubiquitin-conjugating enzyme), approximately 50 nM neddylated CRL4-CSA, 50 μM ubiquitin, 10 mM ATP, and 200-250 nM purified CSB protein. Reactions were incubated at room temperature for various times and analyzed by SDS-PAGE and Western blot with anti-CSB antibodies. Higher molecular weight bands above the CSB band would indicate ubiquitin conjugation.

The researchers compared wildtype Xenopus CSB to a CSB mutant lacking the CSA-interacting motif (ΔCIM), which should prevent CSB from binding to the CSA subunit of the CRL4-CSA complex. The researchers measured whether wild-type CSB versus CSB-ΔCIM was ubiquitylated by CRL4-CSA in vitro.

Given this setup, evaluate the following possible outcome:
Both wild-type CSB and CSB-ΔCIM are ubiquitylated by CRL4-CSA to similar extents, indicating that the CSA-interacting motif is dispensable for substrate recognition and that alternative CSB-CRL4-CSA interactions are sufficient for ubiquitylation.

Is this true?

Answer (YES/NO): NO